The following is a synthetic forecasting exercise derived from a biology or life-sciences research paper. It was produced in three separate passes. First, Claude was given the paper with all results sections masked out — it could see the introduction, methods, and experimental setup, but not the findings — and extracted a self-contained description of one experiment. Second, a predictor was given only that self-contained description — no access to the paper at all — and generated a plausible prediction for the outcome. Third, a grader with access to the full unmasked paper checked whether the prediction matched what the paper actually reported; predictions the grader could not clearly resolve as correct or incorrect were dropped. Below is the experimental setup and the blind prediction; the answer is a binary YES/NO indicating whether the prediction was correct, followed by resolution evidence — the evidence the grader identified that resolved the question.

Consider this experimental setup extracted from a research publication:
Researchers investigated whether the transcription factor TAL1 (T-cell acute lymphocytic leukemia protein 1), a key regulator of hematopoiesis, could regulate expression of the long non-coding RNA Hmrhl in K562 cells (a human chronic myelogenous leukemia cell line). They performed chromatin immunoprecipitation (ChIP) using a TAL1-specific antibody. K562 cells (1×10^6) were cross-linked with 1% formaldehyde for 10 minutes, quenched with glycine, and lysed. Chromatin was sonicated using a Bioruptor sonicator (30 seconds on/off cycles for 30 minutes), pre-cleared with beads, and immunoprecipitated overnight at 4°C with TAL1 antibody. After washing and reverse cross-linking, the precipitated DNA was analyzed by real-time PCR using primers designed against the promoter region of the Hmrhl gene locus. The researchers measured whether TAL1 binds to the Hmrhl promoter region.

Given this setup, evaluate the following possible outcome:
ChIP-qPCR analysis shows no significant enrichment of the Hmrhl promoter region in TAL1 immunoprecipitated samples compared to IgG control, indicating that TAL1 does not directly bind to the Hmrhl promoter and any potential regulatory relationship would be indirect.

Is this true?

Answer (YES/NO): NO